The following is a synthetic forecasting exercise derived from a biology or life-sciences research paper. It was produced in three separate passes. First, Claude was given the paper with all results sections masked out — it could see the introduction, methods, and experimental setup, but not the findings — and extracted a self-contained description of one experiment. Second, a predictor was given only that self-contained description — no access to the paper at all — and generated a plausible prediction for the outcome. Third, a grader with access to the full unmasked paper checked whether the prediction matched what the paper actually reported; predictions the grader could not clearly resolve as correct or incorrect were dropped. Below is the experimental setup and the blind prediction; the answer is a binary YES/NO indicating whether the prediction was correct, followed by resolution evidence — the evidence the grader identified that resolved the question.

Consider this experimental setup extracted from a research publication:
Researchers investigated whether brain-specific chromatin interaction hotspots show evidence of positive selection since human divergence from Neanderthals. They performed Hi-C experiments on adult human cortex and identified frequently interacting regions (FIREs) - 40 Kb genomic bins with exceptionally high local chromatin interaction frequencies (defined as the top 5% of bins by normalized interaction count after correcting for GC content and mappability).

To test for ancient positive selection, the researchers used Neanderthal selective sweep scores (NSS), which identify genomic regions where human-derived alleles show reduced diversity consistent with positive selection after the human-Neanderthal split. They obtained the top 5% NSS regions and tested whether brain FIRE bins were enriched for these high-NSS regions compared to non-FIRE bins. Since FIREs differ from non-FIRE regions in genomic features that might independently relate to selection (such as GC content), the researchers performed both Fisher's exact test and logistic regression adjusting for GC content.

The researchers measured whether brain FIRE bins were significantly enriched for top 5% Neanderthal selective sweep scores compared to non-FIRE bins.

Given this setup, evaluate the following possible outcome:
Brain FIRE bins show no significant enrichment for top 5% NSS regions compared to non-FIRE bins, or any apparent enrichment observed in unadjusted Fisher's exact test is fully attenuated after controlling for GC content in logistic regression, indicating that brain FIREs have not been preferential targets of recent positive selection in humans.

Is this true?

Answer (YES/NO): NO